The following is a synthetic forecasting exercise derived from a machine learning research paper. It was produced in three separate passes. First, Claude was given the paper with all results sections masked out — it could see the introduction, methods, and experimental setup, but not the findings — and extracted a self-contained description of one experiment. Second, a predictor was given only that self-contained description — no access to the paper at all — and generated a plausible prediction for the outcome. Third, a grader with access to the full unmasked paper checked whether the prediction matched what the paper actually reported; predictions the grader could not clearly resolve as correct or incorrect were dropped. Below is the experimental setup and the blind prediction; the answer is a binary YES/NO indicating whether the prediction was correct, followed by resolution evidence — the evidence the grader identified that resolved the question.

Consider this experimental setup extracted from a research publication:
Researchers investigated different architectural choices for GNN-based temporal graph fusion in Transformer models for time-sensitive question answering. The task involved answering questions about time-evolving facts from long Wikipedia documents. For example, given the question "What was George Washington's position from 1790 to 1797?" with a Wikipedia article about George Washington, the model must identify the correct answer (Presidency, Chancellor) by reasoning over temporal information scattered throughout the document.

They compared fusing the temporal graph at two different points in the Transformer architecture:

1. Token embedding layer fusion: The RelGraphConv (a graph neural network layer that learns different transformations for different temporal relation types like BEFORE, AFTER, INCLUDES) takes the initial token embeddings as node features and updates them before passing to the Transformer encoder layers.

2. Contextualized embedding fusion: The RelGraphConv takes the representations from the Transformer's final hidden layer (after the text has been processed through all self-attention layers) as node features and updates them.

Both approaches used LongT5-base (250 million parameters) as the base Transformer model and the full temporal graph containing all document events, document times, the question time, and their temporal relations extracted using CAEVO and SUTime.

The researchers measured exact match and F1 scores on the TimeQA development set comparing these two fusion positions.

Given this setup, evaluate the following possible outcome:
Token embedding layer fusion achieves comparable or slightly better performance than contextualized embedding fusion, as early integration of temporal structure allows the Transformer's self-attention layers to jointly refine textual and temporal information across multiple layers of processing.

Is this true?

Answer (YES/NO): NO